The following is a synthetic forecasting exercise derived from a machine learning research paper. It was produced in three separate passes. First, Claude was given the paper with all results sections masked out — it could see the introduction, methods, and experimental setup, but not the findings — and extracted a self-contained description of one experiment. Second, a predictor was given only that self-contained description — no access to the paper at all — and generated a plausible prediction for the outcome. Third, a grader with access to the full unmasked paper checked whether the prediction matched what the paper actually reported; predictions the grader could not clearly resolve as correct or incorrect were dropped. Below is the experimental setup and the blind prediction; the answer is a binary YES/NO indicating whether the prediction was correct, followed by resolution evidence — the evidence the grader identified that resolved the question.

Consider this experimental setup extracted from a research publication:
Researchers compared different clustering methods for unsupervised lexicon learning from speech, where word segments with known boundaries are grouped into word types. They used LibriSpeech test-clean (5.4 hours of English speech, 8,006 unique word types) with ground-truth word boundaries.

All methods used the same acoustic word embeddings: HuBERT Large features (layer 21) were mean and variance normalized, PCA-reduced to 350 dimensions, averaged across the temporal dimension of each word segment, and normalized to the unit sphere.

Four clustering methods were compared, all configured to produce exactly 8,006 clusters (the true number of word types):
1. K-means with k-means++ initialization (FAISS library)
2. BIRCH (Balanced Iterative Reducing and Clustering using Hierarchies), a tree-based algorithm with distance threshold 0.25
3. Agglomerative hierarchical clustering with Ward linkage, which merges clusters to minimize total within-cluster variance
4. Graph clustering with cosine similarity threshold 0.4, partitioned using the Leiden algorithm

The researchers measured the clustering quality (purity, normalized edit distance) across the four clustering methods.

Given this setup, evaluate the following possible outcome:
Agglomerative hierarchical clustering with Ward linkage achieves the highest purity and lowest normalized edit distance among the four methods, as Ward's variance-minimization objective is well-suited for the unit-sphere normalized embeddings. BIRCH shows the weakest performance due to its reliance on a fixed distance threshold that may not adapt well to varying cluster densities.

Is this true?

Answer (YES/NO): NO